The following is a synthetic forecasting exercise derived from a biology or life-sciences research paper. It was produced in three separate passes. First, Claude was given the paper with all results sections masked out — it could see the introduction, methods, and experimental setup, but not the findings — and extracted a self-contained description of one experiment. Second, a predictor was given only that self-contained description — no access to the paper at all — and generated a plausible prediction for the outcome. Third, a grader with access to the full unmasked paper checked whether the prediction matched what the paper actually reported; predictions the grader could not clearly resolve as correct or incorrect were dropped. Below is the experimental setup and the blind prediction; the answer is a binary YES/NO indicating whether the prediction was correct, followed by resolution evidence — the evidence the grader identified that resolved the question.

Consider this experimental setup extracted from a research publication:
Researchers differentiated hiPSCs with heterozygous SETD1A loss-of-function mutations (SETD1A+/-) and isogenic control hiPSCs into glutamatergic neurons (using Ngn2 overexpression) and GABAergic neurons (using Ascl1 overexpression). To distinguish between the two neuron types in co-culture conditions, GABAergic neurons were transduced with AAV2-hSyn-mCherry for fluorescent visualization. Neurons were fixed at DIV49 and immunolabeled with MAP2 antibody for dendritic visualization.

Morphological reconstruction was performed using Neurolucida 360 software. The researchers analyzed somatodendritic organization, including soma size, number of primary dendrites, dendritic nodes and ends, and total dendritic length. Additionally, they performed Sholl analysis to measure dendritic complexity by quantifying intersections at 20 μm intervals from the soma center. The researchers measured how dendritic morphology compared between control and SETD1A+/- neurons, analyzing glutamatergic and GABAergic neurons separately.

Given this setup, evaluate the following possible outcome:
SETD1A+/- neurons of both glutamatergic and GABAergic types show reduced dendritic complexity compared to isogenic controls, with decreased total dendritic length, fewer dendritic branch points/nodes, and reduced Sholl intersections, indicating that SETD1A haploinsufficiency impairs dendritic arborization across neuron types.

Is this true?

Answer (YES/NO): NO